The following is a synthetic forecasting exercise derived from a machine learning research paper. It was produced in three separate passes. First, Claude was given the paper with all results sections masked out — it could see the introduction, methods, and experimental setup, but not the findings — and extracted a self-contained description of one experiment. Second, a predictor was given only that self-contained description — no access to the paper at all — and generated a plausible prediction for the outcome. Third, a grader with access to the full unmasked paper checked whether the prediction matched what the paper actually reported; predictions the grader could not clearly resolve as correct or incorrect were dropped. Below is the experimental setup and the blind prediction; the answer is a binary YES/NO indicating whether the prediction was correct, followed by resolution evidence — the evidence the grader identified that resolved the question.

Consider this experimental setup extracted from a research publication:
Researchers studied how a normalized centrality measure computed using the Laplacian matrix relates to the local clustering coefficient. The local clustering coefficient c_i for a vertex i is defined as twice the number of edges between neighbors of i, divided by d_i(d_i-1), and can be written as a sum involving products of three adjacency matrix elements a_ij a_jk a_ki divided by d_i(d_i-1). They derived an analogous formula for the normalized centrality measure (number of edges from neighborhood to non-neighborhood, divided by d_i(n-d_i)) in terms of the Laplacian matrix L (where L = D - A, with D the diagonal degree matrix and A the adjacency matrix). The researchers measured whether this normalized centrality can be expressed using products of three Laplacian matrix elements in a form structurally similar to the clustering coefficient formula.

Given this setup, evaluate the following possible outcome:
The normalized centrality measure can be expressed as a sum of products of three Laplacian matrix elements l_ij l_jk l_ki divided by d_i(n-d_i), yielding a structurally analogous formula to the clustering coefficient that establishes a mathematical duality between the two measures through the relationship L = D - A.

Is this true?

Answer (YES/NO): NO